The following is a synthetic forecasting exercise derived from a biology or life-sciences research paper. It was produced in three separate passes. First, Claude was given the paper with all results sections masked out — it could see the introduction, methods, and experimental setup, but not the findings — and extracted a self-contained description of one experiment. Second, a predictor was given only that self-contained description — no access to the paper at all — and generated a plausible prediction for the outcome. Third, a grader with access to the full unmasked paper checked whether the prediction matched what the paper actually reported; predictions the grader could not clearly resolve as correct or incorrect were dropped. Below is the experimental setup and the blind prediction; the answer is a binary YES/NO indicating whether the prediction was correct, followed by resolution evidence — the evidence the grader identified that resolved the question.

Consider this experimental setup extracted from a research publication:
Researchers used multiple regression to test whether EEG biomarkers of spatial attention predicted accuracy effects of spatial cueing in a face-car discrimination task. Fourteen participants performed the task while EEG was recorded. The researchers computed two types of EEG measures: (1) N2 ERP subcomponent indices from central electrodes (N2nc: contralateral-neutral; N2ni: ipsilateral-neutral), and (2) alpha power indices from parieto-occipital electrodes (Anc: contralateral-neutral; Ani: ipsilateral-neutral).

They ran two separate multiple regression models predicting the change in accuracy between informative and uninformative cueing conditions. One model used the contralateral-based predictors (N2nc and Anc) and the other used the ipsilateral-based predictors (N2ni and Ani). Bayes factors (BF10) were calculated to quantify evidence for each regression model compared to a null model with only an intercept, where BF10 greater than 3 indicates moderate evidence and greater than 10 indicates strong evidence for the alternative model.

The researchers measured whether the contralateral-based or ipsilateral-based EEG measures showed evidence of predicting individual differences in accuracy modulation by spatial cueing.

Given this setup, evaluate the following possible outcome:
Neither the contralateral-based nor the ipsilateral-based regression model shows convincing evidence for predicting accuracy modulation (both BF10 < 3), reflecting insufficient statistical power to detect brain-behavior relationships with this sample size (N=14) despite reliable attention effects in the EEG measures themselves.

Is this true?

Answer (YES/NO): NO